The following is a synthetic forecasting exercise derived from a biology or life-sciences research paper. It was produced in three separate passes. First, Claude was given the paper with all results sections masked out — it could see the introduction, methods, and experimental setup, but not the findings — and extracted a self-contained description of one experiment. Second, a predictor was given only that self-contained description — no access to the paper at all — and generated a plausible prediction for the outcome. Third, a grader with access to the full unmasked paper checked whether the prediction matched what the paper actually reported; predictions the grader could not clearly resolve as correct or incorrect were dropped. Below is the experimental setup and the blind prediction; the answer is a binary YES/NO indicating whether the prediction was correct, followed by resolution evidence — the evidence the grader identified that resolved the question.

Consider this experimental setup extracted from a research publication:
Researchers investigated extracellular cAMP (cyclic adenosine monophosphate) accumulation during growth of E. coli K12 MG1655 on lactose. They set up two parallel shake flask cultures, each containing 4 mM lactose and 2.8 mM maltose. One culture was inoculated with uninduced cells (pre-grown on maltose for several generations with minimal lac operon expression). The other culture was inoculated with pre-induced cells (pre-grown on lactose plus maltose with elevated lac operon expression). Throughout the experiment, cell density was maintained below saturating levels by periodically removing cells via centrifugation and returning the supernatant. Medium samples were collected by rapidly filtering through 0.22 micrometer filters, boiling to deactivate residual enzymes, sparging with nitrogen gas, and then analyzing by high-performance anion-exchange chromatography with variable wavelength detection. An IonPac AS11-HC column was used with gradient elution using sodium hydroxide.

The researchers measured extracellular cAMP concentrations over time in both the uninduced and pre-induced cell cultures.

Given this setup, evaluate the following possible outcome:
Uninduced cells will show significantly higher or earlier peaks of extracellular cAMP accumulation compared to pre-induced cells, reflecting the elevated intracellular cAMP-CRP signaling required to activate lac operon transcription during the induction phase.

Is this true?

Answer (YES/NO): NO